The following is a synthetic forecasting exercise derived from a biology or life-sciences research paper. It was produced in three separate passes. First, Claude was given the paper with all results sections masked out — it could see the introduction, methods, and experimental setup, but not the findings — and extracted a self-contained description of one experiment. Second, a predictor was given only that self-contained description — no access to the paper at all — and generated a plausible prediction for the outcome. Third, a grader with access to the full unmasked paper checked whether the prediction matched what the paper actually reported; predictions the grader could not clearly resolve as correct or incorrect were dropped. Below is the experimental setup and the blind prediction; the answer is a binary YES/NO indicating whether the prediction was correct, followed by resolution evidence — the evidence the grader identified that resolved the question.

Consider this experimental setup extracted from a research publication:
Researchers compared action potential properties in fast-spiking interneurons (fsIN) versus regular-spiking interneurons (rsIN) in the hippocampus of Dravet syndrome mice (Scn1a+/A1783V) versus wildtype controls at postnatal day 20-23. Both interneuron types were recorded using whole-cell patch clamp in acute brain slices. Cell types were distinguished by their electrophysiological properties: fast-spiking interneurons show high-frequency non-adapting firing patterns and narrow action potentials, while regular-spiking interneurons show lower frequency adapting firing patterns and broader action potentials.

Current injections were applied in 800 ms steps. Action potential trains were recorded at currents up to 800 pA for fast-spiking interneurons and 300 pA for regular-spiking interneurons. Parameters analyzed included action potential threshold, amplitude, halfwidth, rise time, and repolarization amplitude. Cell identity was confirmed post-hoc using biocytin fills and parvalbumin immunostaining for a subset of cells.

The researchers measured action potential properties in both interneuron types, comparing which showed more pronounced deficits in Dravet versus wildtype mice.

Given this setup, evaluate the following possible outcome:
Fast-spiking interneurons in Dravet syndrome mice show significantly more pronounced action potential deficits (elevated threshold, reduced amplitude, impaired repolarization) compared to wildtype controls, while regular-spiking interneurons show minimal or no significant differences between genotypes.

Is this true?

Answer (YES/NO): NO